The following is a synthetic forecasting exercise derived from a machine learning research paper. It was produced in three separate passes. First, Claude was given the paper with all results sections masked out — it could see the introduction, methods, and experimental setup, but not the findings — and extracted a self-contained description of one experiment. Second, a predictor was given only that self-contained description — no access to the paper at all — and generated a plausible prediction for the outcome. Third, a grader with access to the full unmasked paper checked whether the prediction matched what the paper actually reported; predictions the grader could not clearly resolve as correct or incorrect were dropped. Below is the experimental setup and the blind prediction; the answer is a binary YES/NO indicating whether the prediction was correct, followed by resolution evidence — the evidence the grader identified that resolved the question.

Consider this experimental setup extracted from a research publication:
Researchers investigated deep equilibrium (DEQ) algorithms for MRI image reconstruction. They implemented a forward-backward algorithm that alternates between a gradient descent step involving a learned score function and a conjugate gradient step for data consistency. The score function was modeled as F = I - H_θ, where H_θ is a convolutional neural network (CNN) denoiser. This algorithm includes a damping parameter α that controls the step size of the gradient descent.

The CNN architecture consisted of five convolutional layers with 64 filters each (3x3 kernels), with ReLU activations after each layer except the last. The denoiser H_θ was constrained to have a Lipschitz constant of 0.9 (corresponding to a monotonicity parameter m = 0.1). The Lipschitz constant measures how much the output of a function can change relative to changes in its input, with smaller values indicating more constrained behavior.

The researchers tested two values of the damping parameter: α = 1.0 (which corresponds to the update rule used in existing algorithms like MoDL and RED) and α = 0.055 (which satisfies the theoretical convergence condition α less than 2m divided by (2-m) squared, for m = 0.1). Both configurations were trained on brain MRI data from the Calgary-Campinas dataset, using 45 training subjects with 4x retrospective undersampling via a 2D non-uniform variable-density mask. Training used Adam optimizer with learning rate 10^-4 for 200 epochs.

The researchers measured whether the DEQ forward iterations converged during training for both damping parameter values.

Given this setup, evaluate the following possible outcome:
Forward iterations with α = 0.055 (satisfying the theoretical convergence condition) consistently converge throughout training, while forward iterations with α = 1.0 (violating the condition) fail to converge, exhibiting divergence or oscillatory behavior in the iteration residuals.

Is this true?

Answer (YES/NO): YES